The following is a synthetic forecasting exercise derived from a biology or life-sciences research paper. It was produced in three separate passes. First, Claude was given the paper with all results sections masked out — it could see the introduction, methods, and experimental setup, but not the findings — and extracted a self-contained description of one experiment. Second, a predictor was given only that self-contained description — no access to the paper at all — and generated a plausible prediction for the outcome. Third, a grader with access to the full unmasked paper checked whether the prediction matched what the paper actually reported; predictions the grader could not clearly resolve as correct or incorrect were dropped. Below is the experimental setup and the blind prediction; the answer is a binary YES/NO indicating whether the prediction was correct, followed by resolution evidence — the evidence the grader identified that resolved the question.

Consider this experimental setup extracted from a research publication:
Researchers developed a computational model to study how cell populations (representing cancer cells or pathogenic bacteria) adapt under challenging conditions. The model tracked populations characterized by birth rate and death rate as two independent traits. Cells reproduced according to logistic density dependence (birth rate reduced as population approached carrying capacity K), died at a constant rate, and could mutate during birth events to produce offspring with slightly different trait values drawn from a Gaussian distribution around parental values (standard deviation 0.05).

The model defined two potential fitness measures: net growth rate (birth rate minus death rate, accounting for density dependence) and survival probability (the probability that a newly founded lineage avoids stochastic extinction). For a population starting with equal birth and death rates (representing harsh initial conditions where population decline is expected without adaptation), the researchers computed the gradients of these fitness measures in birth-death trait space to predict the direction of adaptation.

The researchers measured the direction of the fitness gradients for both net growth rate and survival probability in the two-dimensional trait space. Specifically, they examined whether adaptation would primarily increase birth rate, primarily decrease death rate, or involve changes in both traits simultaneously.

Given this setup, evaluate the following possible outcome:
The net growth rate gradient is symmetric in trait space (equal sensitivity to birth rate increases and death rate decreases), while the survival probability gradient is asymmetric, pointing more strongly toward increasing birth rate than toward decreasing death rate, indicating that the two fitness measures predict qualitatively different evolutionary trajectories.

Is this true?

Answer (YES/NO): NO